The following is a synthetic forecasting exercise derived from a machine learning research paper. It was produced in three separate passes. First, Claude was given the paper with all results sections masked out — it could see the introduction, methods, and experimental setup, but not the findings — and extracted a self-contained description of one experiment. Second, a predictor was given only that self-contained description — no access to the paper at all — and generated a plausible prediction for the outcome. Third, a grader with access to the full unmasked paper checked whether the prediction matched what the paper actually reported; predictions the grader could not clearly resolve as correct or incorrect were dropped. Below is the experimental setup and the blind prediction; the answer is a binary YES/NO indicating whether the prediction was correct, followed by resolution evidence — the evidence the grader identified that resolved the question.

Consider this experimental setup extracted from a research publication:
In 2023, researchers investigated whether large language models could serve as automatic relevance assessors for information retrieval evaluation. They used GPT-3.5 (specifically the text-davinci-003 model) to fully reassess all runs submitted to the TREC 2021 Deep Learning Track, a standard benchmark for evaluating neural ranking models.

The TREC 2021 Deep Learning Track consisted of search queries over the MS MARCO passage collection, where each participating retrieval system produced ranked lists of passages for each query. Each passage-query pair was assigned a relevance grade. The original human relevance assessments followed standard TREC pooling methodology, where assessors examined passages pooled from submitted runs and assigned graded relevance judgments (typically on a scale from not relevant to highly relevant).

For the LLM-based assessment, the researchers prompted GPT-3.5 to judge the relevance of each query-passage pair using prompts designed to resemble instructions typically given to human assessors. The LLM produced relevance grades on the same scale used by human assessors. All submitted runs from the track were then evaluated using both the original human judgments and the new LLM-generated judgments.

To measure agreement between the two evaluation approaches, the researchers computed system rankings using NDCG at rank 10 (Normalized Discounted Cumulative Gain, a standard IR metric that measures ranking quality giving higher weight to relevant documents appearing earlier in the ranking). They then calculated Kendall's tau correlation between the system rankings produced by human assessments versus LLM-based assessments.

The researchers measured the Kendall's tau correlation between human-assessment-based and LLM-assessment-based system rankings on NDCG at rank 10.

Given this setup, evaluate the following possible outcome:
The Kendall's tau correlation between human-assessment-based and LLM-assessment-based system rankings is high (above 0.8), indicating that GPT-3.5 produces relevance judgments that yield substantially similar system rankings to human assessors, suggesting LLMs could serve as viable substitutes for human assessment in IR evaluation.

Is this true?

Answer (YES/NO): YES